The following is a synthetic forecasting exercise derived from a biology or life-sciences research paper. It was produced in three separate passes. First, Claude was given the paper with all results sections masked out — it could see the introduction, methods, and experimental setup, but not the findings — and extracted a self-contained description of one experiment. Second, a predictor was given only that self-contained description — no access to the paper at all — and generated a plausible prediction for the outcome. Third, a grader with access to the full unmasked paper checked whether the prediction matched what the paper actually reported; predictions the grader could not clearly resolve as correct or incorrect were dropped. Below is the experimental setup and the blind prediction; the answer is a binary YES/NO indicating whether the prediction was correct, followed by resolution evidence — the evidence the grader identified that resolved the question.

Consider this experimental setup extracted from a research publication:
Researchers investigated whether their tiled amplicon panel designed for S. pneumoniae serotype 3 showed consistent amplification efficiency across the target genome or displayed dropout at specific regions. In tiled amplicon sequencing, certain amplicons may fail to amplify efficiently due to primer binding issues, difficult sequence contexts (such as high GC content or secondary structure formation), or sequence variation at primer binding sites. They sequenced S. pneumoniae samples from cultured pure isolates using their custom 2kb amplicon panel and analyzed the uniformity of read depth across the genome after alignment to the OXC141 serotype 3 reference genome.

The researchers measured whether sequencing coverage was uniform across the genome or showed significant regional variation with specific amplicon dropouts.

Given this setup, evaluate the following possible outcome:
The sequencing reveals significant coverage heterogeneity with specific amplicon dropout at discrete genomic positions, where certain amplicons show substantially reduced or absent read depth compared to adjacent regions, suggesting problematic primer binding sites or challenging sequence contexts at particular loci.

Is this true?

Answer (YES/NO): NO